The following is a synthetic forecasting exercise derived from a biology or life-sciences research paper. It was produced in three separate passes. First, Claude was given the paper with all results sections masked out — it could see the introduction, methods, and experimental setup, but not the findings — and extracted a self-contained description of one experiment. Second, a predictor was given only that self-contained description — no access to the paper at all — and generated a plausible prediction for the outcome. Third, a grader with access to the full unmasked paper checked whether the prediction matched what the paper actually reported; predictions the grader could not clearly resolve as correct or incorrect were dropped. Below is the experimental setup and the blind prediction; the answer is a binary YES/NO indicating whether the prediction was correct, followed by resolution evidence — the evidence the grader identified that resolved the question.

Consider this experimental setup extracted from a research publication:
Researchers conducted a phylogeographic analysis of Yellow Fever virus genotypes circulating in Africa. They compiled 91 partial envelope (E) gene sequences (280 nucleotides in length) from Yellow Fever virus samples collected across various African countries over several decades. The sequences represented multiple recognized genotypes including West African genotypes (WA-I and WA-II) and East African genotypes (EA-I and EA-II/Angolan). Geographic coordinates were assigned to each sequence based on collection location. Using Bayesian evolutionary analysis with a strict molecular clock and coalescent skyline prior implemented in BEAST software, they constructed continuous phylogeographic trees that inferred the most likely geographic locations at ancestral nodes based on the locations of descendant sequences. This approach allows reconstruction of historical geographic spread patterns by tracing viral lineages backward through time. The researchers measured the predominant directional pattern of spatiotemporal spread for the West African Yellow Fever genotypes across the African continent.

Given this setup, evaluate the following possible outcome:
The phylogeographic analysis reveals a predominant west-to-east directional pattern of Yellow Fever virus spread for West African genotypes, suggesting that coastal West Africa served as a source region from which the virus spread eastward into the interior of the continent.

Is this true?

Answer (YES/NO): YES